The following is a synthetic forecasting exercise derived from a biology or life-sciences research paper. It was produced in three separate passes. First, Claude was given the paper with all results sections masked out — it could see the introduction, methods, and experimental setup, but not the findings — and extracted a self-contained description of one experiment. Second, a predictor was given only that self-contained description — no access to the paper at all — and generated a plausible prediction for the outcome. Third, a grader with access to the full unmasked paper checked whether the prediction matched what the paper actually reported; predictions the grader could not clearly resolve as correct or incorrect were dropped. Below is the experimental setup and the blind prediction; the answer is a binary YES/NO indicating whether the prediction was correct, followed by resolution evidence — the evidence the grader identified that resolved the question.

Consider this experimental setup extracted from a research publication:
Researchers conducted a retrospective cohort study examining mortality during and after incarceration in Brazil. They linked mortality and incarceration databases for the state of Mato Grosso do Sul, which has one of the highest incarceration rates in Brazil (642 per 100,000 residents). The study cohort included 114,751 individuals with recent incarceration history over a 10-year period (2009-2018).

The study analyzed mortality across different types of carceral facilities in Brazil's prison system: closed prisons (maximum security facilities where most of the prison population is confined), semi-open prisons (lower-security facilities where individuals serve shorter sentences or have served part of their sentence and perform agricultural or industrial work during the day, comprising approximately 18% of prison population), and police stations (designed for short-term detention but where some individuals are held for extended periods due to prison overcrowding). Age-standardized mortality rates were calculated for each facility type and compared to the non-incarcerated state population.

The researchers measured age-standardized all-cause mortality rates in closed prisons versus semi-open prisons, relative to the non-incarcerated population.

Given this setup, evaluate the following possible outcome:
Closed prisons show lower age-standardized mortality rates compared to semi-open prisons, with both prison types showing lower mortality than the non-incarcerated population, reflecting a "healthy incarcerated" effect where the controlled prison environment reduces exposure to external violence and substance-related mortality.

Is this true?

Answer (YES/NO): NO